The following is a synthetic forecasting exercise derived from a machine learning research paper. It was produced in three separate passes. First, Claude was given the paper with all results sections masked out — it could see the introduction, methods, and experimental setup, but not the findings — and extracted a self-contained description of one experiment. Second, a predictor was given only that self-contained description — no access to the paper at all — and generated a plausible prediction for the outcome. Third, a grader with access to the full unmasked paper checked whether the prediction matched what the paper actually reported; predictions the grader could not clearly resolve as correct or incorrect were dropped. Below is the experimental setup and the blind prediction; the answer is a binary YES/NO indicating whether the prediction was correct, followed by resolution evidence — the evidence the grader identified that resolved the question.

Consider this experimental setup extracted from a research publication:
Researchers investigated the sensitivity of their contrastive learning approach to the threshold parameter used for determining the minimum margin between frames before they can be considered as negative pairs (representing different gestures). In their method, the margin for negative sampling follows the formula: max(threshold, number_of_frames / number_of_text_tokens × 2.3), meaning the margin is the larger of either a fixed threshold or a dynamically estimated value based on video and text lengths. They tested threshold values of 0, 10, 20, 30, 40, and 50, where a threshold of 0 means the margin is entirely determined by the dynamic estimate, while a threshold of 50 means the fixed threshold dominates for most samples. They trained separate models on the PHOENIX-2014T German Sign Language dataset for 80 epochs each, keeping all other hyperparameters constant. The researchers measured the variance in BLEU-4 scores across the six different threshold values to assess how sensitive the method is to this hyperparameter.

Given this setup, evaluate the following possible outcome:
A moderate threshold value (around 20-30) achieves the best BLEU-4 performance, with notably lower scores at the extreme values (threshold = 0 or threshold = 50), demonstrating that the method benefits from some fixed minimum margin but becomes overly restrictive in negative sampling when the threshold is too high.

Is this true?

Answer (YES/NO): NO